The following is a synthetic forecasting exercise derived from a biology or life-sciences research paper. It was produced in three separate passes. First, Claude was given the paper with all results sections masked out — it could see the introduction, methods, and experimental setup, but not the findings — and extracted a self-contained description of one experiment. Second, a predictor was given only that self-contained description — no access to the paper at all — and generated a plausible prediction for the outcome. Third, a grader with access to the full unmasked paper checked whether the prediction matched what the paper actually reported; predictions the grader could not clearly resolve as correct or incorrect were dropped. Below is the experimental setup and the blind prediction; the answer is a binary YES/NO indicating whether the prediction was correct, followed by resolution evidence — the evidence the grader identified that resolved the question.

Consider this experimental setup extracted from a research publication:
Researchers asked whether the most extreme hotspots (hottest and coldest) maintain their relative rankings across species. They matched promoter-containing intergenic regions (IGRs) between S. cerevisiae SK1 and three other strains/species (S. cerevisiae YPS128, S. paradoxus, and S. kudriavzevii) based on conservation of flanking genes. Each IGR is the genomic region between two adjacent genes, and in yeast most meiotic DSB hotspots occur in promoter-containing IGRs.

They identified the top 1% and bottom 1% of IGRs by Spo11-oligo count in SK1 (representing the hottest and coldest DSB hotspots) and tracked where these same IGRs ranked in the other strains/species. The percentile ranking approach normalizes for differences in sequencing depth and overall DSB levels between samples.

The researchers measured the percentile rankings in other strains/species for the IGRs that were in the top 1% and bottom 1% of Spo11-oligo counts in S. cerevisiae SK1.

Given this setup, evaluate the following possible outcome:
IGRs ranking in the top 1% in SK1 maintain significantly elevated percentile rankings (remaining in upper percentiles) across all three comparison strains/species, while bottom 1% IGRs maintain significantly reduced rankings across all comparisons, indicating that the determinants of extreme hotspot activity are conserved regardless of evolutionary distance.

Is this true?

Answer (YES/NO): YES